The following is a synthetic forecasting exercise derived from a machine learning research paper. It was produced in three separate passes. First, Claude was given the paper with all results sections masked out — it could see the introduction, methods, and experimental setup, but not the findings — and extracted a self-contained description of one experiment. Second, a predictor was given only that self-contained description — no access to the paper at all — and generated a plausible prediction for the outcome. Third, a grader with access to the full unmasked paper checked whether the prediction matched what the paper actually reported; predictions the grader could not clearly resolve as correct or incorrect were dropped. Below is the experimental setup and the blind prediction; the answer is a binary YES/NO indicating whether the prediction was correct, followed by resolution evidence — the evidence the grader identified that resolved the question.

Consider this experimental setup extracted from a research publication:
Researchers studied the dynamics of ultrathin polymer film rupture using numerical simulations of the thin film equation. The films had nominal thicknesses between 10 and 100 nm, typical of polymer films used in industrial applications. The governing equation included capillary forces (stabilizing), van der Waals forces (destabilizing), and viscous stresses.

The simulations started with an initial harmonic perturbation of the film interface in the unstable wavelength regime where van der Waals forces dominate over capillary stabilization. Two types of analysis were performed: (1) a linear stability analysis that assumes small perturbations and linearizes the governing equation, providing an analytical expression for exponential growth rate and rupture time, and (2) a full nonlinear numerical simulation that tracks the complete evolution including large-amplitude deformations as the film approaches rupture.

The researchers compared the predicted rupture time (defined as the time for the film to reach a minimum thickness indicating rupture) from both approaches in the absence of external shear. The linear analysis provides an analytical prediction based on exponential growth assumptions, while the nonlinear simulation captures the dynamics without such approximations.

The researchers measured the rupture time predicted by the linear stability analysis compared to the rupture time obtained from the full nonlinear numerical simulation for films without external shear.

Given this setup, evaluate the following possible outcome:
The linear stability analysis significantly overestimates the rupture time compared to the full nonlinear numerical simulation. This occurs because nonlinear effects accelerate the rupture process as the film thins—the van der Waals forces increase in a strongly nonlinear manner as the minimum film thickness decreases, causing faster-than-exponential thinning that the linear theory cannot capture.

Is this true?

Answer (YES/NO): NO